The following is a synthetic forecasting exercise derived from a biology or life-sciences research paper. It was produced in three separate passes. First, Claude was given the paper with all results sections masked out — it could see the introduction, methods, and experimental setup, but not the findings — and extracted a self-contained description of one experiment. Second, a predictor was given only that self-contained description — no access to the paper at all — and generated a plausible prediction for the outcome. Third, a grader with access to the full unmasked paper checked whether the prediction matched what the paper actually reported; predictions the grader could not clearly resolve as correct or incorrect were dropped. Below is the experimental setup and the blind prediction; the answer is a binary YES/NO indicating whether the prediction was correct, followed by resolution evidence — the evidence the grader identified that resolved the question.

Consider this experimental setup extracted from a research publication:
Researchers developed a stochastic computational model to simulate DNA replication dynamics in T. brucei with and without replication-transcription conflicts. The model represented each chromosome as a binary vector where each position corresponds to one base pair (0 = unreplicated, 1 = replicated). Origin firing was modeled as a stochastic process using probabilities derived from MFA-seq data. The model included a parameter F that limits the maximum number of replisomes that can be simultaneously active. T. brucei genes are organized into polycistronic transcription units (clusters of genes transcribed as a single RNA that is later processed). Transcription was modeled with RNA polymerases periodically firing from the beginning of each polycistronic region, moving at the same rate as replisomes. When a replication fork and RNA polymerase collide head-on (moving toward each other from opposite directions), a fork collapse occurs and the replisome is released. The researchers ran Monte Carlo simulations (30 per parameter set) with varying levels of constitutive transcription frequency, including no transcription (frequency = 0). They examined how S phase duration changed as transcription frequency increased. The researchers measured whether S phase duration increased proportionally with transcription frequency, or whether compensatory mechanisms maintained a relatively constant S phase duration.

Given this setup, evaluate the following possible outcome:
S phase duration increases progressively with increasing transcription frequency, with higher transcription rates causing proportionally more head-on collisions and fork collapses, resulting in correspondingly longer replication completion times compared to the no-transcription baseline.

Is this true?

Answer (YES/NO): NO